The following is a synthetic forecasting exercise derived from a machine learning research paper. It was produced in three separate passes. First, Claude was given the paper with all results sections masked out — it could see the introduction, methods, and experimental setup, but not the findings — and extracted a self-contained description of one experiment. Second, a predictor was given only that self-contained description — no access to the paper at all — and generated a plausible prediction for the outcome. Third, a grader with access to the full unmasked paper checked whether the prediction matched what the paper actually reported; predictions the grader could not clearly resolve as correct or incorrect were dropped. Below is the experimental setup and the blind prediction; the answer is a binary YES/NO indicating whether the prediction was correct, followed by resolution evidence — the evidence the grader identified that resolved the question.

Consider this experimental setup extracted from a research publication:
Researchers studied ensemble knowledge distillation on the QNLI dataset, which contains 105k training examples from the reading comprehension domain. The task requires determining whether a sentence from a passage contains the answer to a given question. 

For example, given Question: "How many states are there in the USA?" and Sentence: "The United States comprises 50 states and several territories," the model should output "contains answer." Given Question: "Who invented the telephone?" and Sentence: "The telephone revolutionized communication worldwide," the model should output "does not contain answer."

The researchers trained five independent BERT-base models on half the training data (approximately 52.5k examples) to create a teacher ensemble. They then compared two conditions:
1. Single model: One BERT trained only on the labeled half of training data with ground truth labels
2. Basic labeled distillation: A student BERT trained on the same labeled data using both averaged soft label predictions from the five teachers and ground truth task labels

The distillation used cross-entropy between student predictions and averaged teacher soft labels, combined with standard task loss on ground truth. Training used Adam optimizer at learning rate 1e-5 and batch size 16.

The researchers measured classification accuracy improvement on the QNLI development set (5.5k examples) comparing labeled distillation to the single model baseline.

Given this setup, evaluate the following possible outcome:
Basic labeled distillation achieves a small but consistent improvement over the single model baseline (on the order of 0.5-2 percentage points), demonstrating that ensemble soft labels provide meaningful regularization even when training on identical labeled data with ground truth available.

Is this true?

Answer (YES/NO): YES